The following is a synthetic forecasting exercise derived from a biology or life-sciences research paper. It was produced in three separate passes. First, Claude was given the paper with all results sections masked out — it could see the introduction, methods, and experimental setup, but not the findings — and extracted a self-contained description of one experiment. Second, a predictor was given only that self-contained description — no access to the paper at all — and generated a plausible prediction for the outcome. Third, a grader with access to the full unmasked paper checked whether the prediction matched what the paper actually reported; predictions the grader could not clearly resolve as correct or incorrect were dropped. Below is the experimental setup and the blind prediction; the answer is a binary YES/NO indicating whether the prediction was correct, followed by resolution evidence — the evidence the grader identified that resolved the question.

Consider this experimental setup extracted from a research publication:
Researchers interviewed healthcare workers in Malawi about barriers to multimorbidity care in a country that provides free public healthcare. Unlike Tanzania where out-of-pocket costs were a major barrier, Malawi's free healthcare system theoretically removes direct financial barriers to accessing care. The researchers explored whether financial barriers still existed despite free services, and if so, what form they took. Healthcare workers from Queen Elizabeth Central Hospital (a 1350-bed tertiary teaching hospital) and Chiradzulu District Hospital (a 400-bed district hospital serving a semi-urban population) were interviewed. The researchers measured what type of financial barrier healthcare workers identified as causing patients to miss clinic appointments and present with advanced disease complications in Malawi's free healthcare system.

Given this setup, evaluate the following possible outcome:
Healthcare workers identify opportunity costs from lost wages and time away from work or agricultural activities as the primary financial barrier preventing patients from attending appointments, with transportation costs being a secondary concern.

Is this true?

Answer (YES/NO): NO